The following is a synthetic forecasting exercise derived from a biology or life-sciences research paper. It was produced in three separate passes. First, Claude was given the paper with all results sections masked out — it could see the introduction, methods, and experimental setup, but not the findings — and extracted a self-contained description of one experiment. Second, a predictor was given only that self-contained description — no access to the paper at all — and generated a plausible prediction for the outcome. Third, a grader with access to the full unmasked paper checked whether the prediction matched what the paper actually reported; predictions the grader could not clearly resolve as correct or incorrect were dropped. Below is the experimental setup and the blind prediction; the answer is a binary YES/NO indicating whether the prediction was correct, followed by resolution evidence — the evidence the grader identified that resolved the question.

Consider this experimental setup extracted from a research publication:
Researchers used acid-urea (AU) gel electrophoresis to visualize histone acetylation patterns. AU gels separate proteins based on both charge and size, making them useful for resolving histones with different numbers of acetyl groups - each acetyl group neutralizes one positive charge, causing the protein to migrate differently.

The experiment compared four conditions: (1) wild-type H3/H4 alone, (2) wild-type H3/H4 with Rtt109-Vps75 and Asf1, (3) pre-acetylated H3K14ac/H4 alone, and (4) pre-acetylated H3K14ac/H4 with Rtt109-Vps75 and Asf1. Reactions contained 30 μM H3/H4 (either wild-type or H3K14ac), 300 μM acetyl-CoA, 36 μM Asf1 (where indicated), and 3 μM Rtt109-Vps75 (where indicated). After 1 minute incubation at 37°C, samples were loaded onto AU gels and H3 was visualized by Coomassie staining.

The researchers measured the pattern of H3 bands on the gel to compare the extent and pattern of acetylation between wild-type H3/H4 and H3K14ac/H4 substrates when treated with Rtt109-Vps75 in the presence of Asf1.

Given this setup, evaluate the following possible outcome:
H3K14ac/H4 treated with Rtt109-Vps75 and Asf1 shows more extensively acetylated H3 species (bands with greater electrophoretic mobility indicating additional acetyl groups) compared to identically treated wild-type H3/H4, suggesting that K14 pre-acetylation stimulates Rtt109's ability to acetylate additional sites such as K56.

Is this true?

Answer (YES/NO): NO